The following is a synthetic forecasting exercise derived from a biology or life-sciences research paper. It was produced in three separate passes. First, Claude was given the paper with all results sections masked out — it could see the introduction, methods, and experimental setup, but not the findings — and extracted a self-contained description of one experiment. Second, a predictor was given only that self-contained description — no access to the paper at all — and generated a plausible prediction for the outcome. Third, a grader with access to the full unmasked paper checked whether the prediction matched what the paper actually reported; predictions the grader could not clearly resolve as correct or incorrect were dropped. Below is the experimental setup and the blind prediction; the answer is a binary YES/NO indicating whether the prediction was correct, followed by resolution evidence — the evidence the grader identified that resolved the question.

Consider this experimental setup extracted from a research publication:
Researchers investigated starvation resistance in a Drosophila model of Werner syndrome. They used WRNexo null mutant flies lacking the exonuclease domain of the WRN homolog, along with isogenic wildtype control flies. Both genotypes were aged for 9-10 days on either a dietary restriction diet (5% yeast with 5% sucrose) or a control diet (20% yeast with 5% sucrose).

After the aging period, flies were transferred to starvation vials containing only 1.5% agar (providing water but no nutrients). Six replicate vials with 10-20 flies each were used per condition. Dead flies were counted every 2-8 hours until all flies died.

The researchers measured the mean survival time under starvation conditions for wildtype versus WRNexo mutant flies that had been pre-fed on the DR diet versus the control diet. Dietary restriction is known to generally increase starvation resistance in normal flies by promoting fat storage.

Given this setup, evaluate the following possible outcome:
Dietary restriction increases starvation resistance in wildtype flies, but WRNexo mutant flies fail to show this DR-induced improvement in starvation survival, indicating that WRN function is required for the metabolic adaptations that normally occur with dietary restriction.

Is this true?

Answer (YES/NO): NO